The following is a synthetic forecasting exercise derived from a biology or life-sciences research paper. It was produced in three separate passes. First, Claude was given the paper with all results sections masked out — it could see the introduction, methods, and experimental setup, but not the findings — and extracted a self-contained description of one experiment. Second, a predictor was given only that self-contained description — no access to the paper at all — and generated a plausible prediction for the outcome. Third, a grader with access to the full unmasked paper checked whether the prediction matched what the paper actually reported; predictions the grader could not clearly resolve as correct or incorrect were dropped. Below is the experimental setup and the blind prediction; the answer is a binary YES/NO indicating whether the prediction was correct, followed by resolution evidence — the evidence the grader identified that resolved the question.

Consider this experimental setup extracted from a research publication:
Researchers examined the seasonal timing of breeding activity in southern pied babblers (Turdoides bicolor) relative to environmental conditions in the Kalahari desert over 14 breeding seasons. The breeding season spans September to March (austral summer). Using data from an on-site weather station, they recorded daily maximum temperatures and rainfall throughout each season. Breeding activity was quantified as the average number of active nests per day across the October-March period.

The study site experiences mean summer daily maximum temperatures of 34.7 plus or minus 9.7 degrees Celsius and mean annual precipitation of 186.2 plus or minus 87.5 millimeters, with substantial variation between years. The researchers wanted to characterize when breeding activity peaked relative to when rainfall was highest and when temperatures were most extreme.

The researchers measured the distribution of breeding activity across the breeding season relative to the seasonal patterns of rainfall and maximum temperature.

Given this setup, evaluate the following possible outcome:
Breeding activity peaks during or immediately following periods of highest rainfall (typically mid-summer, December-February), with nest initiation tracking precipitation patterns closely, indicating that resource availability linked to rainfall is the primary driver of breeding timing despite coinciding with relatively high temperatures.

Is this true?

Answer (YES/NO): NO